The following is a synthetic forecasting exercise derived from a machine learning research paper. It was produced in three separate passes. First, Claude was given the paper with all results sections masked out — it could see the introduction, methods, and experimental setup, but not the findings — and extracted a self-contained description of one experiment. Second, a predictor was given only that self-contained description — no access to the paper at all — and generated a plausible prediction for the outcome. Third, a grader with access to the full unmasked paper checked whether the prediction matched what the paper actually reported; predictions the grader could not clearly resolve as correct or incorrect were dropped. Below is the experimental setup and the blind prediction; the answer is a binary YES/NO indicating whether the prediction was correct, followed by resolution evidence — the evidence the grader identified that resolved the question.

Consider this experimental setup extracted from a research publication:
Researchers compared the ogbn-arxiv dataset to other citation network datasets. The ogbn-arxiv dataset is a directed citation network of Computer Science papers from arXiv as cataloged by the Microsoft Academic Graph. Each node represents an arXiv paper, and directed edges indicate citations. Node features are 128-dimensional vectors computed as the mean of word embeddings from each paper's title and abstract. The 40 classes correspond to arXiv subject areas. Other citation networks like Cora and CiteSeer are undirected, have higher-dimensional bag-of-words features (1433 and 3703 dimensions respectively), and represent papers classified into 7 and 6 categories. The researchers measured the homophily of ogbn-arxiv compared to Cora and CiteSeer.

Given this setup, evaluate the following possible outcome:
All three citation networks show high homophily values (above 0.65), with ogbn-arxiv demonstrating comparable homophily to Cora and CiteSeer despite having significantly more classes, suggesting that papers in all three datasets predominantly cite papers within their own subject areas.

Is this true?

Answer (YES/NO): NO